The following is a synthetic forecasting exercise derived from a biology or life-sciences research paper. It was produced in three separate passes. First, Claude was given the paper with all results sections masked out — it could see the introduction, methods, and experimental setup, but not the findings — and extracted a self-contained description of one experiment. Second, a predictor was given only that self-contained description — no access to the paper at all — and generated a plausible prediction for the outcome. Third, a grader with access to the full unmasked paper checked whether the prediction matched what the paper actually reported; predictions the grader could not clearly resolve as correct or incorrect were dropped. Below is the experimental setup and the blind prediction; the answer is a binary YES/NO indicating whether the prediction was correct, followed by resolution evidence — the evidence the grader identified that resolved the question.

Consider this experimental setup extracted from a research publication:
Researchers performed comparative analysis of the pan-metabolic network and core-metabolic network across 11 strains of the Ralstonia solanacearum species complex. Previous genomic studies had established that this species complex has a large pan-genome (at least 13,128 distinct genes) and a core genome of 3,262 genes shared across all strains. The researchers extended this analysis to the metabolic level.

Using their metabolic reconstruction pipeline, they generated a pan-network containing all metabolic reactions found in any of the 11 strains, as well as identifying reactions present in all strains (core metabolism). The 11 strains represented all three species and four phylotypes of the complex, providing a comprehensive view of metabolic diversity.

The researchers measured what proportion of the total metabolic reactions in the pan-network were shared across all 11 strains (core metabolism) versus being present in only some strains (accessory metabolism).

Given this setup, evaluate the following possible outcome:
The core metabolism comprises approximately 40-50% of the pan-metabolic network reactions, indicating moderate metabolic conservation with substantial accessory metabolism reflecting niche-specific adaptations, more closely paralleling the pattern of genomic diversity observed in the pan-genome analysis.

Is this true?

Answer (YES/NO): NO